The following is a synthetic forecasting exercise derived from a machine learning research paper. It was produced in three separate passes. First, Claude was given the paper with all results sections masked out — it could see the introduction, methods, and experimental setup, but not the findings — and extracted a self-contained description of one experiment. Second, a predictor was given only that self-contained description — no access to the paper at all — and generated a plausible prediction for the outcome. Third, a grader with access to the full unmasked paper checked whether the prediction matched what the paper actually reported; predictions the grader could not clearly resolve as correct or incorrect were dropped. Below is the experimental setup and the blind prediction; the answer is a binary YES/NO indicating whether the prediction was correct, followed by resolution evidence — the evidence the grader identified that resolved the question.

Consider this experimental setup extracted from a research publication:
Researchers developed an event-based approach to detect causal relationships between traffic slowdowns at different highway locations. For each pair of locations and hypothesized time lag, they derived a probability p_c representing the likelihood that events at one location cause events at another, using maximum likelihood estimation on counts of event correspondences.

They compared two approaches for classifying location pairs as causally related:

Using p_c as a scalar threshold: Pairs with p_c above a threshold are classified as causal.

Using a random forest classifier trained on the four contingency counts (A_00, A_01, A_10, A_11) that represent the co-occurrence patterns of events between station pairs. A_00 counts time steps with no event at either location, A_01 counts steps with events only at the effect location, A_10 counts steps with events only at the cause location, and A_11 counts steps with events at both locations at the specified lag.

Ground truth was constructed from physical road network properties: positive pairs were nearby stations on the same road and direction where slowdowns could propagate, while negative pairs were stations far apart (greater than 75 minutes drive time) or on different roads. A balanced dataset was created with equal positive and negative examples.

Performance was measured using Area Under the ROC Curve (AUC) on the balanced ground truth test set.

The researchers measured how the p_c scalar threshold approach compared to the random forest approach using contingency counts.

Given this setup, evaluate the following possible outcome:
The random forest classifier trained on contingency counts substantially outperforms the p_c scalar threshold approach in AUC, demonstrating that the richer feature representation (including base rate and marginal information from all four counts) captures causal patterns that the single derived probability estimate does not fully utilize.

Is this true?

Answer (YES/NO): YES